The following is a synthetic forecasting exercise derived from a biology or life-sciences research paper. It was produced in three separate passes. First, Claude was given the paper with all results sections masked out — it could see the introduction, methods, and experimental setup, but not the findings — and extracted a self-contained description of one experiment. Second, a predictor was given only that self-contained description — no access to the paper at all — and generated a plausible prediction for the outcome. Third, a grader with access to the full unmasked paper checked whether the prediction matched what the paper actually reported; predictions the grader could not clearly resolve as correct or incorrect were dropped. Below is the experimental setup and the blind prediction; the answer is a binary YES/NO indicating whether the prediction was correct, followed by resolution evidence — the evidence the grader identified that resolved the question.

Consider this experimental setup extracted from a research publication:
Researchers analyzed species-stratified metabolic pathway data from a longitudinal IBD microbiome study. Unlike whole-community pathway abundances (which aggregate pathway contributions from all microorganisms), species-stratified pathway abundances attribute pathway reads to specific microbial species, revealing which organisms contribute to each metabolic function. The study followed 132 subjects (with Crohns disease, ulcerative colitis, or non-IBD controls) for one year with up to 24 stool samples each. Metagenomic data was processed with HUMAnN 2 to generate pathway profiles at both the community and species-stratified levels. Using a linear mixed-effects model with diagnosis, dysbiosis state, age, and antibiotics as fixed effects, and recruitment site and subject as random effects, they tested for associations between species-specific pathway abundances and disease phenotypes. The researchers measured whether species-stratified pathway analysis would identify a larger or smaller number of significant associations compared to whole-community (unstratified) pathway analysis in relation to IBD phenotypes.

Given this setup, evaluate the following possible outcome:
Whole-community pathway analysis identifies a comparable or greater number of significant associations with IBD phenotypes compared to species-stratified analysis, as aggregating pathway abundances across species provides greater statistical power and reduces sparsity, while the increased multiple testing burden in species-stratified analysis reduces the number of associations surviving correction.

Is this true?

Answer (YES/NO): NO